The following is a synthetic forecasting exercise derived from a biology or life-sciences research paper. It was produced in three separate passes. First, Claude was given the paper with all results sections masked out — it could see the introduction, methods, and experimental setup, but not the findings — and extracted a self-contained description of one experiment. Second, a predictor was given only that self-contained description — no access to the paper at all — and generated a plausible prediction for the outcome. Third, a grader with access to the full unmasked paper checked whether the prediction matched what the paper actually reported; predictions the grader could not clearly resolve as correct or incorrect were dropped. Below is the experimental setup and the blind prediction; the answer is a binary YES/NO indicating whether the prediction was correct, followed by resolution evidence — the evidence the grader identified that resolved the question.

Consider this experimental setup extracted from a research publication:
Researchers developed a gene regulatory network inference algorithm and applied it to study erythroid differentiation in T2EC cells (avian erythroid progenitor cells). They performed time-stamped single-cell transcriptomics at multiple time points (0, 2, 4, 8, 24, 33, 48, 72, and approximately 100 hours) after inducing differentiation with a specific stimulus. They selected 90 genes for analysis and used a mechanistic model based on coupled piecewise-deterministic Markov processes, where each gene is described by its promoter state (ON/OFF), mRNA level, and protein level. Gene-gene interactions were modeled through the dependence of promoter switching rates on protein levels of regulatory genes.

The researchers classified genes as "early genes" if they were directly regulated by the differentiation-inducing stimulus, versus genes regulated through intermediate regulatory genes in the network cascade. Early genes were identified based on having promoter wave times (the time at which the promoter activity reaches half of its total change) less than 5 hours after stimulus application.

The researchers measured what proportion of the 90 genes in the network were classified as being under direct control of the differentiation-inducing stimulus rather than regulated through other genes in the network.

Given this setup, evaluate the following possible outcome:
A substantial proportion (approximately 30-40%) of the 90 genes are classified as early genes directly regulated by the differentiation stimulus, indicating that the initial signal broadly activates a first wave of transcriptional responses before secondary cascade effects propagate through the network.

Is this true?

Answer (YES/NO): YES